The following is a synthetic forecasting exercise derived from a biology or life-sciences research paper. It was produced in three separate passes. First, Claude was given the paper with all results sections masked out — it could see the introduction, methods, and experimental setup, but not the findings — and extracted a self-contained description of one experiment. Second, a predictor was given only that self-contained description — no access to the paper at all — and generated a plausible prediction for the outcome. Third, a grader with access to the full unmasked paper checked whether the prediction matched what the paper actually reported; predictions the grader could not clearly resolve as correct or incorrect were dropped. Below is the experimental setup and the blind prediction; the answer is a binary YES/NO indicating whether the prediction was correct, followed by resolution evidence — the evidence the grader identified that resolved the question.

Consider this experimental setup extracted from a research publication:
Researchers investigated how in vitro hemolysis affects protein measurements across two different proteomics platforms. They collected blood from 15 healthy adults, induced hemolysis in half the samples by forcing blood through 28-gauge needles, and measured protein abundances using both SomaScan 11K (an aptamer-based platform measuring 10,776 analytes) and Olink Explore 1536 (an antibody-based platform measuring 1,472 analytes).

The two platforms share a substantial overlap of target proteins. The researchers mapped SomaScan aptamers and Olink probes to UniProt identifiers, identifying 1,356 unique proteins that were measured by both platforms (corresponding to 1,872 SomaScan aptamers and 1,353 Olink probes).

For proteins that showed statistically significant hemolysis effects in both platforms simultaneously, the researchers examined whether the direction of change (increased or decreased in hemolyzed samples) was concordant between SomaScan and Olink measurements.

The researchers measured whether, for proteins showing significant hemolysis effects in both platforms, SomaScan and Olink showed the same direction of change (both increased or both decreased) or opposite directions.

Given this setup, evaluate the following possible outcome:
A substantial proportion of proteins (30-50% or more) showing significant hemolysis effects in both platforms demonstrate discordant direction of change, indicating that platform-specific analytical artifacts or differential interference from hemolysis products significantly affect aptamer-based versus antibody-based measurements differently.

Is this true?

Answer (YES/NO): YES